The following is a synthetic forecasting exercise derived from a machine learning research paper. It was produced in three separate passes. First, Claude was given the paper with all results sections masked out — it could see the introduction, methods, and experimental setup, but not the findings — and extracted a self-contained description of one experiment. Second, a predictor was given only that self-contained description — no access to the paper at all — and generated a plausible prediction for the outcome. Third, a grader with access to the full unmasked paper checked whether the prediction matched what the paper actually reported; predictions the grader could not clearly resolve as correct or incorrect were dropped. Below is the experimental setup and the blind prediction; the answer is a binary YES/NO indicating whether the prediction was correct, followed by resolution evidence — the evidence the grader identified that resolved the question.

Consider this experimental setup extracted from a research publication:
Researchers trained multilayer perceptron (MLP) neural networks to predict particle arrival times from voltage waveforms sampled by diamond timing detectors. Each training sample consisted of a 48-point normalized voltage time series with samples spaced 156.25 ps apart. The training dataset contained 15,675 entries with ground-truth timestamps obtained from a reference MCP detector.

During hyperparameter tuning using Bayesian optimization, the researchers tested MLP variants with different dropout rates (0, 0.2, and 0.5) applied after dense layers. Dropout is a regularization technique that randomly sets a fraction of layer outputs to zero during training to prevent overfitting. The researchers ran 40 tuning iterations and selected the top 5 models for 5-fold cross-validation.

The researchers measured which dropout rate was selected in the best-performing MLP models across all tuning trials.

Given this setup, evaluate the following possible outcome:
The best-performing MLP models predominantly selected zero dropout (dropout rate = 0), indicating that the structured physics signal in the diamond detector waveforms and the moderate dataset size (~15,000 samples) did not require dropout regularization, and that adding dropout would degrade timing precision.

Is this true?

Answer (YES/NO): YES